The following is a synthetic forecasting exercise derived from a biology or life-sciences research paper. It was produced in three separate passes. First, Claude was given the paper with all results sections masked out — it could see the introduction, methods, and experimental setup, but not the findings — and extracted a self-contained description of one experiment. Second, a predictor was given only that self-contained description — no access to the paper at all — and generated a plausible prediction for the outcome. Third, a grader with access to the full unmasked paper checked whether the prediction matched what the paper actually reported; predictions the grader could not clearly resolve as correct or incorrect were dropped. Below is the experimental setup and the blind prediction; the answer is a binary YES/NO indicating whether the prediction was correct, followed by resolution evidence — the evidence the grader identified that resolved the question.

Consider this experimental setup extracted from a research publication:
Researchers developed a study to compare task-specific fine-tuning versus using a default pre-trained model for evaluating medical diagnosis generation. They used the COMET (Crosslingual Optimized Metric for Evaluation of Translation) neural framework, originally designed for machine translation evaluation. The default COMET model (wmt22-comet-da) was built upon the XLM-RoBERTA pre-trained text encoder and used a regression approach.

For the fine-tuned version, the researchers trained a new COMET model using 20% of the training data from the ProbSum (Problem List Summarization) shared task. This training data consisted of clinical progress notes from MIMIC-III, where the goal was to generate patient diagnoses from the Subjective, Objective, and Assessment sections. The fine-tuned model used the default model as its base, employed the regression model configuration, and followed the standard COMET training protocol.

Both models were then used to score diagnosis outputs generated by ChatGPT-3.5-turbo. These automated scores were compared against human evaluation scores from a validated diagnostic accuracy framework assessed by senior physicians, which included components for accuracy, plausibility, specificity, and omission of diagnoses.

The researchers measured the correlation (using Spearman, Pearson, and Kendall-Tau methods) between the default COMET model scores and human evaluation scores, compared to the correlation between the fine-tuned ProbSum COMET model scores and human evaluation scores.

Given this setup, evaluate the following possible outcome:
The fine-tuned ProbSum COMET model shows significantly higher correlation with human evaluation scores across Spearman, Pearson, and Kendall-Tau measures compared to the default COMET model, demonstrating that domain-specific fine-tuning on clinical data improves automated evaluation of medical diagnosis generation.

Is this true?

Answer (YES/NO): NO